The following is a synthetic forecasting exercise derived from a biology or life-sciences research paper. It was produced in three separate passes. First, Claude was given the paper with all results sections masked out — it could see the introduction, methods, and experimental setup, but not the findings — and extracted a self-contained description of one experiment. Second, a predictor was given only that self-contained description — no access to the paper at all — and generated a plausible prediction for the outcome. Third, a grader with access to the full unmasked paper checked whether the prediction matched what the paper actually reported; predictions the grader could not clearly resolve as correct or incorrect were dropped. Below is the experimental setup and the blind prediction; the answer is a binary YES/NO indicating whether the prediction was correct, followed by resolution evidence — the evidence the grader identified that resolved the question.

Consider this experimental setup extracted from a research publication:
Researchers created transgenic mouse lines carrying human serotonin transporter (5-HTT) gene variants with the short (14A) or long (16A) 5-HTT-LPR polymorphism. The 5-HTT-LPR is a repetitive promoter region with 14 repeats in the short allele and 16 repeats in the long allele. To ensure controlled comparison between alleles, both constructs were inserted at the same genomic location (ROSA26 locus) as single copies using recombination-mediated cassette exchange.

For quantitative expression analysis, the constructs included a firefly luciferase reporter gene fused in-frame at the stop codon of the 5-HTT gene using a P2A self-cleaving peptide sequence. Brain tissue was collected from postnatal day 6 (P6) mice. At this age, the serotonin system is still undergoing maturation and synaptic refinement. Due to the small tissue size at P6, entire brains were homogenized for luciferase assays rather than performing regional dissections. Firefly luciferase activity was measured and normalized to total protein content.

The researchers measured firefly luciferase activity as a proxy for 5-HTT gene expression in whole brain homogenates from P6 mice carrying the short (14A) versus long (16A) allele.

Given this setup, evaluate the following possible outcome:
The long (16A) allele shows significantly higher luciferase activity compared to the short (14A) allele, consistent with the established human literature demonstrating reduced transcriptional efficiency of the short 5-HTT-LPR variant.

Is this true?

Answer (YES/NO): NO